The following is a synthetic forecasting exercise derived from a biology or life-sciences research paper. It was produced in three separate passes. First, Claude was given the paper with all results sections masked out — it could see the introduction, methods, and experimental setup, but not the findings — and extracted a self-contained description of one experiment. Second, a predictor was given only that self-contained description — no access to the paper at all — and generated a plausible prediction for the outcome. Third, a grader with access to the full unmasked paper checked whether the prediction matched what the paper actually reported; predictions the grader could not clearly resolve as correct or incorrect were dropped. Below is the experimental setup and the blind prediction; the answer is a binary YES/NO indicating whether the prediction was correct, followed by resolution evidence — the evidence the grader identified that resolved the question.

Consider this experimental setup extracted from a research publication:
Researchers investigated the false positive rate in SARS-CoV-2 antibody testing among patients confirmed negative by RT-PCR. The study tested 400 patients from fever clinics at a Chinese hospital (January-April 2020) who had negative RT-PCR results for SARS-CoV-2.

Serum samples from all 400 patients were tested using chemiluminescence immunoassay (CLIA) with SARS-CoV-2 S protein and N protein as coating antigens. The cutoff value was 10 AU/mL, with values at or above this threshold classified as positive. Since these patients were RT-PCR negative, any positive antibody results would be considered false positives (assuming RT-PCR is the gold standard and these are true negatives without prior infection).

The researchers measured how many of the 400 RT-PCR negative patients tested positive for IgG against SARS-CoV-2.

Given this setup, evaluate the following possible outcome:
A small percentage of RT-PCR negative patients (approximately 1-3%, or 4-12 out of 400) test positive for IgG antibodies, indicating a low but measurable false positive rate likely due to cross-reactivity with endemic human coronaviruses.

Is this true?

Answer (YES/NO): YES